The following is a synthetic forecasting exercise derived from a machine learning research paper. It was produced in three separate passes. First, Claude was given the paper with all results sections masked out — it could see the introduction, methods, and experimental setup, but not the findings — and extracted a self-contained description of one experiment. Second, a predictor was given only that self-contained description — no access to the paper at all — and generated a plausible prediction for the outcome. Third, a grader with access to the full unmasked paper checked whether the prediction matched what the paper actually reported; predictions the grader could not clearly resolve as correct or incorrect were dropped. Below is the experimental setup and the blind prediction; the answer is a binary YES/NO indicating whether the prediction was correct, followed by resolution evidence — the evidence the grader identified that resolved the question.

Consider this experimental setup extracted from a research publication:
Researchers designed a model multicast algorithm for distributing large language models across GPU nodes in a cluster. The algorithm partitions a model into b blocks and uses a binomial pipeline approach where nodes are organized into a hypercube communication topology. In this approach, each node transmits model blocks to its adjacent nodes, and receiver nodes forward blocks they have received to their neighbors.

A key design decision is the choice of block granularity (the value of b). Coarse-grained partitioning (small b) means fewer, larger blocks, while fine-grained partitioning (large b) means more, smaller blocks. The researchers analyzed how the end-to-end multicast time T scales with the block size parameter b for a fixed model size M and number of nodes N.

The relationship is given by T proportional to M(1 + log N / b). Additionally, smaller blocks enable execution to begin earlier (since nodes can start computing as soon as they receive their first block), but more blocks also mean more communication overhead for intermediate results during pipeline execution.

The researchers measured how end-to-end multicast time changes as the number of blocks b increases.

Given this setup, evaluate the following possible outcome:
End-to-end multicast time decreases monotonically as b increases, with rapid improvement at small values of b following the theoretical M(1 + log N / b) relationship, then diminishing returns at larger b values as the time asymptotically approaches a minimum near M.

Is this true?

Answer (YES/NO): NO